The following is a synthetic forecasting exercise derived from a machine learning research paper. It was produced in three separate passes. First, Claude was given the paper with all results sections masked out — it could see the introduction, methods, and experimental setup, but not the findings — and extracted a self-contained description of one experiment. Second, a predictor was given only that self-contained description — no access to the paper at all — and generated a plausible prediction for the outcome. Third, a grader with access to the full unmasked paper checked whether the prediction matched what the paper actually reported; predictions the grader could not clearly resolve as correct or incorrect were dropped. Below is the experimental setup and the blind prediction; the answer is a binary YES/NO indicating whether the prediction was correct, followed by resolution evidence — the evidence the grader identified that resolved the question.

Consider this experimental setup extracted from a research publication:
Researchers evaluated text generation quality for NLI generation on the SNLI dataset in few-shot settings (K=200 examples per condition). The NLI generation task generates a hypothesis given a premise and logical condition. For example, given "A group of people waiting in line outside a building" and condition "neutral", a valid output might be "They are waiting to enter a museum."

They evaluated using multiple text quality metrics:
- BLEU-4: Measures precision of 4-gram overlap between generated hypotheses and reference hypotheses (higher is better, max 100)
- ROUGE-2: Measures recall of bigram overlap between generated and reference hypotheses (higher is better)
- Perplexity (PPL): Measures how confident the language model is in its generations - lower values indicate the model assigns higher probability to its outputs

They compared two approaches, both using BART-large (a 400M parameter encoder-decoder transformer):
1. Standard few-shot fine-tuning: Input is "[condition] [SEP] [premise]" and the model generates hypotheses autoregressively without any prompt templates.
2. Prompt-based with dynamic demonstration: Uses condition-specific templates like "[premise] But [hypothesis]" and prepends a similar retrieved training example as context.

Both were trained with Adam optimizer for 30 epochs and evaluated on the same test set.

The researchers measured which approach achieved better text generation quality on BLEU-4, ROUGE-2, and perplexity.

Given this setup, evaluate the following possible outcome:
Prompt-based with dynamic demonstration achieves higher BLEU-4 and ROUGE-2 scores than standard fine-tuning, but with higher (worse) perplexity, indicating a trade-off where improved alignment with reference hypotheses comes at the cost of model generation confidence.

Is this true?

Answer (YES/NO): NO